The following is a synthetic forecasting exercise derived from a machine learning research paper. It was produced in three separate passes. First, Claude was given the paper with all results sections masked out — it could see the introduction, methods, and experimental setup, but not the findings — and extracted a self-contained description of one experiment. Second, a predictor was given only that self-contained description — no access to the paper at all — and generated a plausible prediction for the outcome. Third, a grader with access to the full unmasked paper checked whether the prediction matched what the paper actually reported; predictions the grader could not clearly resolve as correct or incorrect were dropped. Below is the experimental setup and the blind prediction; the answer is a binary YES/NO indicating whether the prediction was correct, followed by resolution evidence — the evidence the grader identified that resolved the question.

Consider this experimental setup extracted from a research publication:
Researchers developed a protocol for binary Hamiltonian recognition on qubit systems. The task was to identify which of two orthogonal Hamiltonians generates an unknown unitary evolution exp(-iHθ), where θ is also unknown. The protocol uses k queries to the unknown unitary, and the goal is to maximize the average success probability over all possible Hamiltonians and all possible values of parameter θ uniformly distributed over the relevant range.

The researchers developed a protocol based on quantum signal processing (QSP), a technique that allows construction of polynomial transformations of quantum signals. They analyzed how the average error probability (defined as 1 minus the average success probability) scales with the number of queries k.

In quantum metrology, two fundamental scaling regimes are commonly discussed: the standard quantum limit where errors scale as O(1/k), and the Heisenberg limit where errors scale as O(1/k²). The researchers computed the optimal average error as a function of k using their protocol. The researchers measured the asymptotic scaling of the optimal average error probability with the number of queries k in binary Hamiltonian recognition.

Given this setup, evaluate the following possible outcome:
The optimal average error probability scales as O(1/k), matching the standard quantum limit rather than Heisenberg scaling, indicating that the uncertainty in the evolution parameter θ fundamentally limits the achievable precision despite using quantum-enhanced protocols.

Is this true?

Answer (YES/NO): YES